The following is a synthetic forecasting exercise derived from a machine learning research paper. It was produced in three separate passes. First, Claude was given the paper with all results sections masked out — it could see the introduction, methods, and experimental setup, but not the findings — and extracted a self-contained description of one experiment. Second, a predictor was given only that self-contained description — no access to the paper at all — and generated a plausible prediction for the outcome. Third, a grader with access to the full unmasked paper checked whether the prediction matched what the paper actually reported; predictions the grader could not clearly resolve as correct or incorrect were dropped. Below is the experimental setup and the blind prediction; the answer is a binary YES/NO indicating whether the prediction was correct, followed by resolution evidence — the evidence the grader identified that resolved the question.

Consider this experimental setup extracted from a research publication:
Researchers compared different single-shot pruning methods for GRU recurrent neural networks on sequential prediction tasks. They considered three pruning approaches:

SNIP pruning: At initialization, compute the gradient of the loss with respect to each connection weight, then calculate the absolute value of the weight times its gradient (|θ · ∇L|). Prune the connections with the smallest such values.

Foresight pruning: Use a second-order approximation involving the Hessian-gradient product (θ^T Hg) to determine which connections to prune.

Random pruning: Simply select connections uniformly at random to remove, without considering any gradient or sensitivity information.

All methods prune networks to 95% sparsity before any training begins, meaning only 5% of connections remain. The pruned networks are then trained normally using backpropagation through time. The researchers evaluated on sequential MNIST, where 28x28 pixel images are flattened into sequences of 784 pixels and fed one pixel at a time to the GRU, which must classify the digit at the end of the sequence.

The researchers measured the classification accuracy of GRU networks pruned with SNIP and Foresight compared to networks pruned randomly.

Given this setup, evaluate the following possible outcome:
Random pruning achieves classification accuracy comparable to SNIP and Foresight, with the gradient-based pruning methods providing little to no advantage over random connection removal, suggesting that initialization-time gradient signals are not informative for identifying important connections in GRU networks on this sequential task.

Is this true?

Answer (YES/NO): YES